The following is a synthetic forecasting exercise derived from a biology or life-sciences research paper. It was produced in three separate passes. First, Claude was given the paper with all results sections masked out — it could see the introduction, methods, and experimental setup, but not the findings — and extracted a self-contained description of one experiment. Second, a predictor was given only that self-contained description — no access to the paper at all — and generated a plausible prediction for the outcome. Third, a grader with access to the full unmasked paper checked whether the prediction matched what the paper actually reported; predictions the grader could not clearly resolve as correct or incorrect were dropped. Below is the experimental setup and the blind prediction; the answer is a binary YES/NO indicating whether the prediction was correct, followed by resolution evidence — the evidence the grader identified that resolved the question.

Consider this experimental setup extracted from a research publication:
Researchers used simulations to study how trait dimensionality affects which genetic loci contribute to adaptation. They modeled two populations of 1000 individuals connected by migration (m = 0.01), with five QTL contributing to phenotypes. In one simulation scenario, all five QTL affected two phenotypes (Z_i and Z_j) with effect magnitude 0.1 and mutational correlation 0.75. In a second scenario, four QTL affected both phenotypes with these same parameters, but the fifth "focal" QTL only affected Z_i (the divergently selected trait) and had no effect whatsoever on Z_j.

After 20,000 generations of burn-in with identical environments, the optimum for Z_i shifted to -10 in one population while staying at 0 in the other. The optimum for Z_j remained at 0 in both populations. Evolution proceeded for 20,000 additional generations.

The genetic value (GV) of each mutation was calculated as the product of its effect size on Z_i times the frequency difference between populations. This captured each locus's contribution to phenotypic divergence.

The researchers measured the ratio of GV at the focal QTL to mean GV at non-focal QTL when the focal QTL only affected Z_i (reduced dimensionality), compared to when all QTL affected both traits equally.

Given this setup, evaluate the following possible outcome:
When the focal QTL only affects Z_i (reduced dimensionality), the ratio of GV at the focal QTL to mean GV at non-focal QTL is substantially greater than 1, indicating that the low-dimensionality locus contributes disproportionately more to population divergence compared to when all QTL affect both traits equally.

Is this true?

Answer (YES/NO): YES